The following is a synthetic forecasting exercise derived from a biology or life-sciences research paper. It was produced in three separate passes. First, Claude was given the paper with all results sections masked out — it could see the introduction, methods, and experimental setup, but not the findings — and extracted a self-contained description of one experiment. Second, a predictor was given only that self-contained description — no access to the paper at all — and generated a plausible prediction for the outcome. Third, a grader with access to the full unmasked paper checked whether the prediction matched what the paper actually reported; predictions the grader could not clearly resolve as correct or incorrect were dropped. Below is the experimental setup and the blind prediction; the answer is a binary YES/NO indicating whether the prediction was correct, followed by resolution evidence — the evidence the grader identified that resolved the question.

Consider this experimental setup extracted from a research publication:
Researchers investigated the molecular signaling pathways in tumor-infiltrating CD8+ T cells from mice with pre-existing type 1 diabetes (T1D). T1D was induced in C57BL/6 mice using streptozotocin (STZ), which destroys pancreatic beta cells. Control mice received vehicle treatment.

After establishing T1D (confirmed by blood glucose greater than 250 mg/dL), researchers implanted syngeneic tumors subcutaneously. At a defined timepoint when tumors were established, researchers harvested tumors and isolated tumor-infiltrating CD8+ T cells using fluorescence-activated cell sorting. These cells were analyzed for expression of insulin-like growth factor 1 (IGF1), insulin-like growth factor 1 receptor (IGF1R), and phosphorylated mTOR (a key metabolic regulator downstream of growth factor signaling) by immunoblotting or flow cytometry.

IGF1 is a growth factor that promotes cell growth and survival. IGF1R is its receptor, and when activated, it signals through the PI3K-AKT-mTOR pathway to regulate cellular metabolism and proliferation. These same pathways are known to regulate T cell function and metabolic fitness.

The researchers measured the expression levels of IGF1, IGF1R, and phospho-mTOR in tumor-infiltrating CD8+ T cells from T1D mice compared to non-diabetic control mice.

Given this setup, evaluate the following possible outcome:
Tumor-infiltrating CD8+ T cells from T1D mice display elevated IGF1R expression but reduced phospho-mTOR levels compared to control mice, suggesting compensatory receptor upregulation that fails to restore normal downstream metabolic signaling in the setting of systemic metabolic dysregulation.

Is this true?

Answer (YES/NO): NO